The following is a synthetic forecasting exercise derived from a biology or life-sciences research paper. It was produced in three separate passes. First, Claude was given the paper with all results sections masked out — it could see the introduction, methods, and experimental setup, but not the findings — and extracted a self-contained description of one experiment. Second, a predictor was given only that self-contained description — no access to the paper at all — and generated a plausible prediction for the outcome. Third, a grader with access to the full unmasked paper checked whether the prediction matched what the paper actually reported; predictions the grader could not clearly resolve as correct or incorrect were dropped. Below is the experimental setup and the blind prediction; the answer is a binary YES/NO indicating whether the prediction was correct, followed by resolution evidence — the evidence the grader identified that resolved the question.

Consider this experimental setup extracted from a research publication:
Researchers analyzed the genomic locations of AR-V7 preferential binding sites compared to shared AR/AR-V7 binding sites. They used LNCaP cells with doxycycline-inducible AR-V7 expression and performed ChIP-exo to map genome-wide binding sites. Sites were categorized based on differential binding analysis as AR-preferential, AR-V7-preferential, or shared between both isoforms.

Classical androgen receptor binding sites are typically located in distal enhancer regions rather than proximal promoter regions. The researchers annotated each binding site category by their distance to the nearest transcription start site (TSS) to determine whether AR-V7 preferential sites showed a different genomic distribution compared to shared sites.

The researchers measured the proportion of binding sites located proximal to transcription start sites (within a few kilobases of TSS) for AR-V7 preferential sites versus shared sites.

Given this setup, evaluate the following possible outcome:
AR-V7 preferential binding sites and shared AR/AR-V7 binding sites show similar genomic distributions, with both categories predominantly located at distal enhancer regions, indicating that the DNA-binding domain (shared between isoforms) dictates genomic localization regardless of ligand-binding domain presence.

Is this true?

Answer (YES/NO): NO